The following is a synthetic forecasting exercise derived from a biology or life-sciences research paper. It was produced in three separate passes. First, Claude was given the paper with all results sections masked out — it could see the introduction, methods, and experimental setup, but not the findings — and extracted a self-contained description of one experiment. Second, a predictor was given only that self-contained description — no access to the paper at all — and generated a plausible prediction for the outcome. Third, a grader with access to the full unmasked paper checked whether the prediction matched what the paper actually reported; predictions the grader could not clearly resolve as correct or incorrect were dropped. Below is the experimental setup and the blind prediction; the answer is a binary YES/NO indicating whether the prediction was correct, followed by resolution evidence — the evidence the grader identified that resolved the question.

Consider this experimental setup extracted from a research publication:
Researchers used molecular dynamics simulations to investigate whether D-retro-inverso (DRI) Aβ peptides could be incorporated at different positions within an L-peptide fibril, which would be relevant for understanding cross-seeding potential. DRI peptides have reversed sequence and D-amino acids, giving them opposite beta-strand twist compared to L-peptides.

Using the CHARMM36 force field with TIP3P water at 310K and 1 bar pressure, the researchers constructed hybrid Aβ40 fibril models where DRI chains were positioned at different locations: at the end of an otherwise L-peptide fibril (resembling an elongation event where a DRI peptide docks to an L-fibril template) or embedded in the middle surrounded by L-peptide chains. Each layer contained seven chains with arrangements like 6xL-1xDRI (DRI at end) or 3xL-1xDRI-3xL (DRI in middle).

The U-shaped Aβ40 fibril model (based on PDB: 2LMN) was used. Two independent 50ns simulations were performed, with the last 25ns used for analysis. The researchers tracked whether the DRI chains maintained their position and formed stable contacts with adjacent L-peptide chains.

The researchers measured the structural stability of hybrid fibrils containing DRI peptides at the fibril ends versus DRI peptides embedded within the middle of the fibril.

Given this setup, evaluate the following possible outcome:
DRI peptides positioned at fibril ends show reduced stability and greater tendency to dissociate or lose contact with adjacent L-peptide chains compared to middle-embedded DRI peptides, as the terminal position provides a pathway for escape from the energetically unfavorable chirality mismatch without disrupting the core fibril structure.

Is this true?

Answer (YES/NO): NO